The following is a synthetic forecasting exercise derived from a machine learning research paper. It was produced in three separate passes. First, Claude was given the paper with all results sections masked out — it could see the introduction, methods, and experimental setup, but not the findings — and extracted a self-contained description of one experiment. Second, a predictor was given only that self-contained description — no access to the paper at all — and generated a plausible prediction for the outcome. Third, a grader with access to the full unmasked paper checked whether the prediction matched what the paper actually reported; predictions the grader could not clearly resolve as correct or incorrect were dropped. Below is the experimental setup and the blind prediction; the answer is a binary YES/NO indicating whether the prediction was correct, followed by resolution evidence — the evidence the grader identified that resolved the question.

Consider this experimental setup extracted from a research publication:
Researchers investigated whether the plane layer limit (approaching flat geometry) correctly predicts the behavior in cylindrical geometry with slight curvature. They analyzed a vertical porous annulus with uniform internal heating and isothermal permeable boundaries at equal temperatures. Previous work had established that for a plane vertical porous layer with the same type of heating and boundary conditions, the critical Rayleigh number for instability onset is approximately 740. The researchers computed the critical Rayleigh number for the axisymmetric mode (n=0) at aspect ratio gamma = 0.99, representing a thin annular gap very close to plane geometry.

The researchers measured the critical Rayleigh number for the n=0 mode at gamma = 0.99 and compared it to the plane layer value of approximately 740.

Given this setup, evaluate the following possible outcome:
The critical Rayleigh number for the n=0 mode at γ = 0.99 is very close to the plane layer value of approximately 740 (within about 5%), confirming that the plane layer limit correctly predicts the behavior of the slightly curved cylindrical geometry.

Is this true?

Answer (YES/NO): YES